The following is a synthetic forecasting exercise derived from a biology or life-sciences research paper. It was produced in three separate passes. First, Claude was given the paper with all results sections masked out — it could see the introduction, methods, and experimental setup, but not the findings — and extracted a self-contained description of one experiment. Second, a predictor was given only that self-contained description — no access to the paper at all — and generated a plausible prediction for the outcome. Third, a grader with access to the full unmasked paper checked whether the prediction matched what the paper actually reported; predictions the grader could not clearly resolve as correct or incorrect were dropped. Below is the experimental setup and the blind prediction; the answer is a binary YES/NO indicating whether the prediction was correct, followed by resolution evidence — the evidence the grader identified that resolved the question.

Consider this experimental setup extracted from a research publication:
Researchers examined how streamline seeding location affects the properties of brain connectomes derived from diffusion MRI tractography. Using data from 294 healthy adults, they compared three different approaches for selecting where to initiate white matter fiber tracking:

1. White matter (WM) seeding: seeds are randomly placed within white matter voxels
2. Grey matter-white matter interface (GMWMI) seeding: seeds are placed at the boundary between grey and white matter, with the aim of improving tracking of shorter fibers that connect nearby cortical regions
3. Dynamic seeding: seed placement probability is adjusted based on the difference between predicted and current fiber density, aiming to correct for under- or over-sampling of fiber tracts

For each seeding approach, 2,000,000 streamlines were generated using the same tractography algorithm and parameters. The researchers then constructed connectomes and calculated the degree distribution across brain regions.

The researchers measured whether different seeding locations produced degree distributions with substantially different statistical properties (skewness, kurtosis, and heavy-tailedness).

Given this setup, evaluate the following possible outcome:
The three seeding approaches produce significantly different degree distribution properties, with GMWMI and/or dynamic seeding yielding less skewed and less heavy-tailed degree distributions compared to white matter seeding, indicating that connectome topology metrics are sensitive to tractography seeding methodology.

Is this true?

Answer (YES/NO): YES